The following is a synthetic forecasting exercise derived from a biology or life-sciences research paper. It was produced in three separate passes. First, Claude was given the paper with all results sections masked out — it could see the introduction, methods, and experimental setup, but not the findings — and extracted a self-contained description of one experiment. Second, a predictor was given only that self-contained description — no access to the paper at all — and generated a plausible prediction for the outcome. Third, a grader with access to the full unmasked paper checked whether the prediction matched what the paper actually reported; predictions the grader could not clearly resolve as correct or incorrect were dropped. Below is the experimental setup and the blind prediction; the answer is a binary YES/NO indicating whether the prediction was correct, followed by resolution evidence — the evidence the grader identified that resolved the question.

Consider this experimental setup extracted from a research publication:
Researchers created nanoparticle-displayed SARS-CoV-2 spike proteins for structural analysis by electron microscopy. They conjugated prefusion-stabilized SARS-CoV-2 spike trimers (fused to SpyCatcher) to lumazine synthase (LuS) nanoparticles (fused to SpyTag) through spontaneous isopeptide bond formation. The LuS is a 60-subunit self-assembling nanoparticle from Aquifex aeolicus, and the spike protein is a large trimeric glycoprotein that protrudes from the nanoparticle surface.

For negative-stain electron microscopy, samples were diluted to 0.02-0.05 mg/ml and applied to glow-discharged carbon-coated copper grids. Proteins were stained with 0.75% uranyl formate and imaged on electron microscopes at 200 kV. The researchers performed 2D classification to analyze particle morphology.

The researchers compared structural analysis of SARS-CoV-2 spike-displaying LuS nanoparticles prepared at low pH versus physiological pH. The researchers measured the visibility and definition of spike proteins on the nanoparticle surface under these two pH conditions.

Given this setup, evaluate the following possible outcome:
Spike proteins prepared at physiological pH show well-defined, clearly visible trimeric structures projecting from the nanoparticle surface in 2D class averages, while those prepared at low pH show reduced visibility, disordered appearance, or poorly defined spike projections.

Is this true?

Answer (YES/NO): NO